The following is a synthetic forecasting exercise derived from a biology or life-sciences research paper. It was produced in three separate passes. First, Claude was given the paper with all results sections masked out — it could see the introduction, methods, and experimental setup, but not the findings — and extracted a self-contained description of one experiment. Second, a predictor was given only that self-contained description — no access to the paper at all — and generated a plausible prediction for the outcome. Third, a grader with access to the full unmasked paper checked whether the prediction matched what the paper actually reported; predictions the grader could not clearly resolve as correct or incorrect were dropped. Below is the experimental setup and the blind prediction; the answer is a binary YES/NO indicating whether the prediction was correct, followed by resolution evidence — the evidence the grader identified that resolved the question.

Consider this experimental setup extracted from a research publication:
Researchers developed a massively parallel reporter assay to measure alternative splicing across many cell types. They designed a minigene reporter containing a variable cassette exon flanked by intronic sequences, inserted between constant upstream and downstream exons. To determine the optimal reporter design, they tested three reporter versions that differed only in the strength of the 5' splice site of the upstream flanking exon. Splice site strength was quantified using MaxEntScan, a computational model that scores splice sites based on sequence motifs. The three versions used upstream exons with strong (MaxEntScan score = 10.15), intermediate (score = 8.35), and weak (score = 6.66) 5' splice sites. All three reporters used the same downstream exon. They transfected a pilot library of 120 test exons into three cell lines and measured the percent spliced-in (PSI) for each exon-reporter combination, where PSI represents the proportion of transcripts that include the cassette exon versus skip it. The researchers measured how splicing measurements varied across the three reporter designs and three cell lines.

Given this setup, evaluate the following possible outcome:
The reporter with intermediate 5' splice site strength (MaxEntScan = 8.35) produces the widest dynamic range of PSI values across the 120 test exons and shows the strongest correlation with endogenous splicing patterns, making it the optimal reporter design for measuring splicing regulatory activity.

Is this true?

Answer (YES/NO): NO